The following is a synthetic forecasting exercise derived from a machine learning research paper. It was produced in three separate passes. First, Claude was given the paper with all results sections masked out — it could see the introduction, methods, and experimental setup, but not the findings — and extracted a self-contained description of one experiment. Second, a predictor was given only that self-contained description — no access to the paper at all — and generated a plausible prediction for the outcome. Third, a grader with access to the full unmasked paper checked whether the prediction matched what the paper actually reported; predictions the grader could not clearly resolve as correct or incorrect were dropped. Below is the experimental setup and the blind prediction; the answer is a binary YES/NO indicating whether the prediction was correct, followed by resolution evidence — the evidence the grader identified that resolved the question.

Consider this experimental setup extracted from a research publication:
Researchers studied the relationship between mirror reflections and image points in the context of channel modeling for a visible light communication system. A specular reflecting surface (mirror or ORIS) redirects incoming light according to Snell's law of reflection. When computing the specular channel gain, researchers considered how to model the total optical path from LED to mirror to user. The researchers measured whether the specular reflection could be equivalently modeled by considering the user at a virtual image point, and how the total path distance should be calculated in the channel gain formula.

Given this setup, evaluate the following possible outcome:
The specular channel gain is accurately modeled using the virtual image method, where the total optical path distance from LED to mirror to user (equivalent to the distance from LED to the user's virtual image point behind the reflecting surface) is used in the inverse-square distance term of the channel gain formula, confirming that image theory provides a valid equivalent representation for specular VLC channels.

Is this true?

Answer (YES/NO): YES